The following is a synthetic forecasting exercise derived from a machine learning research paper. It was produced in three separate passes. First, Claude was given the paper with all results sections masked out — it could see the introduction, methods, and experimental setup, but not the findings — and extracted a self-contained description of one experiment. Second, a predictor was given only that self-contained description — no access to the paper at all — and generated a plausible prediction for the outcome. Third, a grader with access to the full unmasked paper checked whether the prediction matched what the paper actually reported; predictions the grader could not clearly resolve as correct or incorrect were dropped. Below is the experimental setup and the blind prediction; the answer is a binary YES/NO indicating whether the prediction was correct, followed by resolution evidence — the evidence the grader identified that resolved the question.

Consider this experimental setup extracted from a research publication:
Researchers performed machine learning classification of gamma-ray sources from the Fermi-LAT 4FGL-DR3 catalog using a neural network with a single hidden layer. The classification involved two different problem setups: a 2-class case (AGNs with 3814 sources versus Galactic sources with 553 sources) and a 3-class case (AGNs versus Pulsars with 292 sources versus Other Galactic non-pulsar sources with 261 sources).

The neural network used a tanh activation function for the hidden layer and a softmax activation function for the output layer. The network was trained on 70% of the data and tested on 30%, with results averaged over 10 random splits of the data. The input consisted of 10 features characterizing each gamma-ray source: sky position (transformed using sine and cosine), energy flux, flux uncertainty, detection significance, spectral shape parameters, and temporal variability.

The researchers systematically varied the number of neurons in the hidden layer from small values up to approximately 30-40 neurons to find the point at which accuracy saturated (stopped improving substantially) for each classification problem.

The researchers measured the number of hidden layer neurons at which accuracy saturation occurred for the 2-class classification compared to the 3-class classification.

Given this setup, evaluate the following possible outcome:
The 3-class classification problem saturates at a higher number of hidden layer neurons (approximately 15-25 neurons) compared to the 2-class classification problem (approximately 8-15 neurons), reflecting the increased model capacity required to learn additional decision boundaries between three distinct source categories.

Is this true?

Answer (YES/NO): YES